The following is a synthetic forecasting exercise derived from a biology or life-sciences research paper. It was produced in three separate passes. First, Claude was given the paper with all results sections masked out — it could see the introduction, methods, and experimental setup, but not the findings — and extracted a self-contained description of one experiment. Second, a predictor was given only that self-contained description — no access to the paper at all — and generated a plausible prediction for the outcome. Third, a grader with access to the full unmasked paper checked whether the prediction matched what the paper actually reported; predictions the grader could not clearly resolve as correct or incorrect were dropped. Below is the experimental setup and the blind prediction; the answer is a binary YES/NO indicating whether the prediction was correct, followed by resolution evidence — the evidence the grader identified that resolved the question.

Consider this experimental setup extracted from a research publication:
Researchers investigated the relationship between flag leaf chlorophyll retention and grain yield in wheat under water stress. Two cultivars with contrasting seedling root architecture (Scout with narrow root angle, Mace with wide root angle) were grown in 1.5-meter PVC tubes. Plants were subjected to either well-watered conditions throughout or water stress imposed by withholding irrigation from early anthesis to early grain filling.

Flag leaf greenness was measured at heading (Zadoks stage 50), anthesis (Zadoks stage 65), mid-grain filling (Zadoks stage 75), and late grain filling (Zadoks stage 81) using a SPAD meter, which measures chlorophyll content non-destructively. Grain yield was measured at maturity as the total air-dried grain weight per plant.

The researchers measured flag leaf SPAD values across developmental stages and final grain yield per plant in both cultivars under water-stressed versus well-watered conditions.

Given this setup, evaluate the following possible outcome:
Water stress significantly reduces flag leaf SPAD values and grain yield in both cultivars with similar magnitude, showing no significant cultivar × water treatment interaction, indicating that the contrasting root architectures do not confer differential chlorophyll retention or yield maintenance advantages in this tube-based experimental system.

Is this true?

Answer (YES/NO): NO